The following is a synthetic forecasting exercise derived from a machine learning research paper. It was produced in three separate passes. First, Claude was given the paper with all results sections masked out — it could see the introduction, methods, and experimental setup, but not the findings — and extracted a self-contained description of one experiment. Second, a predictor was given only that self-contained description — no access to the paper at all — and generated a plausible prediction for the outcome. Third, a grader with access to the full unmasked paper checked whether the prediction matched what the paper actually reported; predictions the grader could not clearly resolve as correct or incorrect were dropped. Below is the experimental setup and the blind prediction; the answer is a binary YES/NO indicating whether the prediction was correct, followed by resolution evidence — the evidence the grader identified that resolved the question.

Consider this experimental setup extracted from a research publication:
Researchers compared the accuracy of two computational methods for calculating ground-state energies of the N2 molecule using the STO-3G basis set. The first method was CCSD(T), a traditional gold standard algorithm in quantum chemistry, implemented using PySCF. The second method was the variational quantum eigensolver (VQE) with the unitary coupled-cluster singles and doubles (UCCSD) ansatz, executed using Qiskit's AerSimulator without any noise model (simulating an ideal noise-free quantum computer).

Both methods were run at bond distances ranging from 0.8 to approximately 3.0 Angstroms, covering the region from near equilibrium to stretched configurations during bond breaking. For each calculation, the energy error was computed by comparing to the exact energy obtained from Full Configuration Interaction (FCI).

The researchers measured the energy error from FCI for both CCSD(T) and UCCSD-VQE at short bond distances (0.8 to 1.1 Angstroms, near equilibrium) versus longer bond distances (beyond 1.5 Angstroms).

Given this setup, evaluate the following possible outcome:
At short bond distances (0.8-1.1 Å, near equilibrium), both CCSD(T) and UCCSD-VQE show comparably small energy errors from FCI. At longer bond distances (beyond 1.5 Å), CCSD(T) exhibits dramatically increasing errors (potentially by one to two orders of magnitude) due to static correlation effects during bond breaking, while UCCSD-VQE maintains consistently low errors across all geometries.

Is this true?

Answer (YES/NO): NO